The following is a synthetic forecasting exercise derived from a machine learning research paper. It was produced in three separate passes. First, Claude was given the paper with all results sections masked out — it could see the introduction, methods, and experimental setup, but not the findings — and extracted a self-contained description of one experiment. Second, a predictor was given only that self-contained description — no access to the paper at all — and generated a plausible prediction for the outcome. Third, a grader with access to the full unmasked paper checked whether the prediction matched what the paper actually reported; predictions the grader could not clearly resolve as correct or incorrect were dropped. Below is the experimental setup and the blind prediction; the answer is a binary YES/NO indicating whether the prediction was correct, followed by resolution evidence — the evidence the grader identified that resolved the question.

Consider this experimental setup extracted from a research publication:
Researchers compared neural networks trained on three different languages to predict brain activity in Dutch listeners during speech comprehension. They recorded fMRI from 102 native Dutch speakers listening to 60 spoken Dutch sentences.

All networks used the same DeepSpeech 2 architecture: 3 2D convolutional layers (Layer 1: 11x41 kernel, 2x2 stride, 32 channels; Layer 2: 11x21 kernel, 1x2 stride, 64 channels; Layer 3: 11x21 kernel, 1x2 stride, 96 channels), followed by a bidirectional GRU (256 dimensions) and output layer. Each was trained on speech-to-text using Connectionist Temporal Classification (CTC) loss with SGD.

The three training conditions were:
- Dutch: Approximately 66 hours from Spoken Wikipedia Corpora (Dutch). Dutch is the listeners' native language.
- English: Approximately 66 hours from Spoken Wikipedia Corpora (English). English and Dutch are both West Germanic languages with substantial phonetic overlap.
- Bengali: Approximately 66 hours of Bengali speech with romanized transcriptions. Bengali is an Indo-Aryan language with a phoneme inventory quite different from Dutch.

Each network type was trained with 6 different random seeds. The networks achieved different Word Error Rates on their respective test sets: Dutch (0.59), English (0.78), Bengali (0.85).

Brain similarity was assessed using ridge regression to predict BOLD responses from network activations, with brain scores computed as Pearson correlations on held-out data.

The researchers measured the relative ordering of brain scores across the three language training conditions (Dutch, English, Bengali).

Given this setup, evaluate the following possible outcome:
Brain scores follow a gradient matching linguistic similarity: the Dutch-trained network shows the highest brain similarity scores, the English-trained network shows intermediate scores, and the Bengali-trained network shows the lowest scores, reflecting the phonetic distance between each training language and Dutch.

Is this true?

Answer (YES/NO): NO